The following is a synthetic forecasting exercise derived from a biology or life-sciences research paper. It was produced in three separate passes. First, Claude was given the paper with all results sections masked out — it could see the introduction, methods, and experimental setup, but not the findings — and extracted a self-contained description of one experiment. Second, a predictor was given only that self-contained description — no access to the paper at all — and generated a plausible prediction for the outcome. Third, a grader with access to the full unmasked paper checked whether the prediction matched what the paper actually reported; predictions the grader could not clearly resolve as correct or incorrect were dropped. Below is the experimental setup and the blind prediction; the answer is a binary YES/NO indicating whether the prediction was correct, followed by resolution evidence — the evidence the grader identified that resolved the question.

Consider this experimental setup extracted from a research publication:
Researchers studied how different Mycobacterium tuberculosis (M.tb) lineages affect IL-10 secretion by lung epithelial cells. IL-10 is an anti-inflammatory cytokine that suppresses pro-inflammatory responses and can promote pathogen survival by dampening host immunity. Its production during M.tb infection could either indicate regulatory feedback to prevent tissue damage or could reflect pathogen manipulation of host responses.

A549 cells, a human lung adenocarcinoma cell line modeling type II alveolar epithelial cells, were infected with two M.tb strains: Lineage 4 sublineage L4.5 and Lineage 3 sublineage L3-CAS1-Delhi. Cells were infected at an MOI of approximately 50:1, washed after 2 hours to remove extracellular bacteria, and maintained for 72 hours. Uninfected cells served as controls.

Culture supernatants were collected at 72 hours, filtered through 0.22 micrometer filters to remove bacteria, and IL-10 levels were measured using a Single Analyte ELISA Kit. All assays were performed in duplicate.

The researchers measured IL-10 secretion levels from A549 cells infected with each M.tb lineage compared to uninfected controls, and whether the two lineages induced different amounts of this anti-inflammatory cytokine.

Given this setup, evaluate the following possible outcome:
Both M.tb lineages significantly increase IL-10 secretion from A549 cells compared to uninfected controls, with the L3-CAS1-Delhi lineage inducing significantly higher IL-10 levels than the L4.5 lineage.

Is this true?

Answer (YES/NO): NO